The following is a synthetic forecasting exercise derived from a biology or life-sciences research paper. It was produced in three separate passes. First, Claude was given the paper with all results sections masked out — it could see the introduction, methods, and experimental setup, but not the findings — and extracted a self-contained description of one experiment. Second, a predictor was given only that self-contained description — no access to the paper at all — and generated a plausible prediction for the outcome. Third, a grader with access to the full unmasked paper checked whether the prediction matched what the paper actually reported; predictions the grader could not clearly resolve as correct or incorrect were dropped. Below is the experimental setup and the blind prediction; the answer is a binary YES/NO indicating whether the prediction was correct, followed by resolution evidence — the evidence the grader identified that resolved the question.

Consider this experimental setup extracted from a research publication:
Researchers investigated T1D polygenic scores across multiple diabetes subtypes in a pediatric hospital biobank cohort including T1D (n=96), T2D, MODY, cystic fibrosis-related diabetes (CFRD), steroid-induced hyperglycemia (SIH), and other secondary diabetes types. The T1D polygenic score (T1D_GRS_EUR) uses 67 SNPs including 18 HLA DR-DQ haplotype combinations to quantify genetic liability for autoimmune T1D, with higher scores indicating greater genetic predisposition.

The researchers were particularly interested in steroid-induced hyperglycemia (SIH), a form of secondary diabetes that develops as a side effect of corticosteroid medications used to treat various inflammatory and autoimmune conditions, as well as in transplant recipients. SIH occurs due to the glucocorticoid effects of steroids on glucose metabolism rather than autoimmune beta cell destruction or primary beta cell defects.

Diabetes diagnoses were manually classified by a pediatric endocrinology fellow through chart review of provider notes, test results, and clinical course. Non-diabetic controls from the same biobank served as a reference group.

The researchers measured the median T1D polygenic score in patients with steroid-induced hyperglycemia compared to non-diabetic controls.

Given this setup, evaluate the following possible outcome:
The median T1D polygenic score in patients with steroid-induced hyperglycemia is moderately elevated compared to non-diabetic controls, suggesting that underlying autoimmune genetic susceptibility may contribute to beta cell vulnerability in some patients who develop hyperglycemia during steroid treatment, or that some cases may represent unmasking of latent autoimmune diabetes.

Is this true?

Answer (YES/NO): NO